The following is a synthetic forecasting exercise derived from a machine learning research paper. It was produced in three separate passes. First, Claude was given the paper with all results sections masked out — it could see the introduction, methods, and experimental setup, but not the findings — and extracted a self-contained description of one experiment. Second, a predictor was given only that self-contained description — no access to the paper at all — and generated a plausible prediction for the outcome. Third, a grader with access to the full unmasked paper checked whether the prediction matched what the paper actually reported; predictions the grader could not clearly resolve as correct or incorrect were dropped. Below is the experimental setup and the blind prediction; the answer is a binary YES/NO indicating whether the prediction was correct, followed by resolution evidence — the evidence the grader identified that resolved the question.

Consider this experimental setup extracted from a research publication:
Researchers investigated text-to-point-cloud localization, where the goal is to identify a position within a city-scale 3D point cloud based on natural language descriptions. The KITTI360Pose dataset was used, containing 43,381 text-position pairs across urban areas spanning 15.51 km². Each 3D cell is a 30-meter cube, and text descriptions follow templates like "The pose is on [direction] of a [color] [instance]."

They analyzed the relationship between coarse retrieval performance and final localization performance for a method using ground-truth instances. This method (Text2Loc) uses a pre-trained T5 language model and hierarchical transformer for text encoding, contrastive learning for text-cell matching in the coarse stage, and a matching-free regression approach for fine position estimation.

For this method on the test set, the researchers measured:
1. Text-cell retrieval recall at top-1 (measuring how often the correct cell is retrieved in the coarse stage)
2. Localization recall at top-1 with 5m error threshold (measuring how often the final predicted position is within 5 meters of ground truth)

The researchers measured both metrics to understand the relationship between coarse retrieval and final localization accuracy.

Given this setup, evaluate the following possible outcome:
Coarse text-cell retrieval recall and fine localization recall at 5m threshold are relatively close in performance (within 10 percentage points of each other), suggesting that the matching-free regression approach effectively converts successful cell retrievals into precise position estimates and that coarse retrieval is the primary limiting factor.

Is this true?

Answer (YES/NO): YES